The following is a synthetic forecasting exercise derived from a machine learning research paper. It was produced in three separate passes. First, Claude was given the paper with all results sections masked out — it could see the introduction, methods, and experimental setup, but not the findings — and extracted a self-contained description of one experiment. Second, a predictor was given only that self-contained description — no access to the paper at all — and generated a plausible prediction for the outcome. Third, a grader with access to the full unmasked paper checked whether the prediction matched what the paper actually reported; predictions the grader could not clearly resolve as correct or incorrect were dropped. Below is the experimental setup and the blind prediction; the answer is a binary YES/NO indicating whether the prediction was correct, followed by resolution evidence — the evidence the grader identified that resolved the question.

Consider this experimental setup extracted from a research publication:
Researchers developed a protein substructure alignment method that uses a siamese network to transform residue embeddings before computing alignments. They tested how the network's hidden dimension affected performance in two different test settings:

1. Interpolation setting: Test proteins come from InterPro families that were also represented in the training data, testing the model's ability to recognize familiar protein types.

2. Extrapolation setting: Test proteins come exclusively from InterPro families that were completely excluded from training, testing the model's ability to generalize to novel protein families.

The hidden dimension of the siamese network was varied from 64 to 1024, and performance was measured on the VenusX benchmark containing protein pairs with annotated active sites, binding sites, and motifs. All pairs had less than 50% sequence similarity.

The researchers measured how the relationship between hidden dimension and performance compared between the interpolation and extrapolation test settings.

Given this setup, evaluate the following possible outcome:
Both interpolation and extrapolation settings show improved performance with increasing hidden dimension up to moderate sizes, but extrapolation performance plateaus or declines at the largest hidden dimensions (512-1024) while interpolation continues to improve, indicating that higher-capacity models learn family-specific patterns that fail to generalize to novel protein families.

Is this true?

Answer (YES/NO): NO